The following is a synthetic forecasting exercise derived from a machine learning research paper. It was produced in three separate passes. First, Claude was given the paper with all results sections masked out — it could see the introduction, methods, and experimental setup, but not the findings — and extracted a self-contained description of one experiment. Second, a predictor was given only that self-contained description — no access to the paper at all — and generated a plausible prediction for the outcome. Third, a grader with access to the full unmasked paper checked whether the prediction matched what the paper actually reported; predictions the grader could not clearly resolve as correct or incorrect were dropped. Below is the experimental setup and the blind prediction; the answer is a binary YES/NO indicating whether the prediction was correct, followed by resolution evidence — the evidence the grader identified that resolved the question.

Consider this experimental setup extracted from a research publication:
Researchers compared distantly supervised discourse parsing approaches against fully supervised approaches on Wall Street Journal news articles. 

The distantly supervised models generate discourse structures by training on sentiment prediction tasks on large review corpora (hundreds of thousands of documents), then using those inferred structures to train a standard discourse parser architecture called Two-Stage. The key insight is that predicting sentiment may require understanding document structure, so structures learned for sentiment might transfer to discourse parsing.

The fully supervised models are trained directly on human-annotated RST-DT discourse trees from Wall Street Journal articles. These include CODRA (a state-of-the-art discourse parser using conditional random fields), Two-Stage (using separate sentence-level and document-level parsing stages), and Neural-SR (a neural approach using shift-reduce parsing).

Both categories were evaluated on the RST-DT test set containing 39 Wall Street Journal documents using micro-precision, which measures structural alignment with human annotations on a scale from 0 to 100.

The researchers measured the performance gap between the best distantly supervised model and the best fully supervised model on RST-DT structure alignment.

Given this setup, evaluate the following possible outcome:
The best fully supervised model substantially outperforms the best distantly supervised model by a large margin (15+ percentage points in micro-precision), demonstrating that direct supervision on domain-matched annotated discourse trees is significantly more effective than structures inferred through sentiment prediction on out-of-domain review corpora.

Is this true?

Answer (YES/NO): NO